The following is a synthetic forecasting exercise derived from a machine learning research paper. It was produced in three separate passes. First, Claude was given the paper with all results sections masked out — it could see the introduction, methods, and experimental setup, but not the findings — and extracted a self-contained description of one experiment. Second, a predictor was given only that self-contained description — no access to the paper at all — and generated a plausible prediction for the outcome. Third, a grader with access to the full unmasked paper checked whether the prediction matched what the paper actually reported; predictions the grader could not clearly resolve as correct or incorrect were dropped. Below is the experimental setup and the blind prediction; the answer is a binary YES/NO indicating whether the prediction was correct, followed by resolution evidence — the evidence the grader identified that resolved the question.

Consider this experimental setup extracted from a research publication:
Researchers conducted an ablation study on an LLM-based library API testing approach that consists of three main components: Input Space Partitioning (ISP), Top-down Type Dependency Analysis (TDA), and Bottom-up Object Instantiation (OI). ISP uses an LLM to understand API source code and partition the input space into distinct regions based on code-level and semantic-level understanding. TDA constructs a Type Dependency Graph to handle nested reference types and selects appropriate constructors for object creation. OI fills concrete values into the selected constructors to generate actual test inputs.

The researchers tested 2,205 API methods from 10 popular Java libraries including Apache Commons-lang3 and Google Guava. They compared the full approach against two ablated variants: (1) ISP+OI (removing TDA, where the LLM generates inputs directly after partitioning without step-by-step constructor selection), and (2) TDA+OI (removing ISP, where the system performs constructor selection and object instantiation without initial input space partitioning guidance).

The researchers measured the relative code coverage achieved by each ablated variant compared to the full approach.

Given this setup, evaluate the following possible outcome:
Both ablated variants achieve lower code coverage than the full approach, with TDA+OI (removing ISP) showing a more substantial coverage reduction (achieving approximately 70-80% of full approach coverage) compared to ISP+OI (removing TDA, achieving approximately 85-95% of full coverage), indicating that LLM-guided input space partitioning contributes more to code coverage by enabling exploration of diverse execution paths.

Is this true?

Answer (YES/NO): NO